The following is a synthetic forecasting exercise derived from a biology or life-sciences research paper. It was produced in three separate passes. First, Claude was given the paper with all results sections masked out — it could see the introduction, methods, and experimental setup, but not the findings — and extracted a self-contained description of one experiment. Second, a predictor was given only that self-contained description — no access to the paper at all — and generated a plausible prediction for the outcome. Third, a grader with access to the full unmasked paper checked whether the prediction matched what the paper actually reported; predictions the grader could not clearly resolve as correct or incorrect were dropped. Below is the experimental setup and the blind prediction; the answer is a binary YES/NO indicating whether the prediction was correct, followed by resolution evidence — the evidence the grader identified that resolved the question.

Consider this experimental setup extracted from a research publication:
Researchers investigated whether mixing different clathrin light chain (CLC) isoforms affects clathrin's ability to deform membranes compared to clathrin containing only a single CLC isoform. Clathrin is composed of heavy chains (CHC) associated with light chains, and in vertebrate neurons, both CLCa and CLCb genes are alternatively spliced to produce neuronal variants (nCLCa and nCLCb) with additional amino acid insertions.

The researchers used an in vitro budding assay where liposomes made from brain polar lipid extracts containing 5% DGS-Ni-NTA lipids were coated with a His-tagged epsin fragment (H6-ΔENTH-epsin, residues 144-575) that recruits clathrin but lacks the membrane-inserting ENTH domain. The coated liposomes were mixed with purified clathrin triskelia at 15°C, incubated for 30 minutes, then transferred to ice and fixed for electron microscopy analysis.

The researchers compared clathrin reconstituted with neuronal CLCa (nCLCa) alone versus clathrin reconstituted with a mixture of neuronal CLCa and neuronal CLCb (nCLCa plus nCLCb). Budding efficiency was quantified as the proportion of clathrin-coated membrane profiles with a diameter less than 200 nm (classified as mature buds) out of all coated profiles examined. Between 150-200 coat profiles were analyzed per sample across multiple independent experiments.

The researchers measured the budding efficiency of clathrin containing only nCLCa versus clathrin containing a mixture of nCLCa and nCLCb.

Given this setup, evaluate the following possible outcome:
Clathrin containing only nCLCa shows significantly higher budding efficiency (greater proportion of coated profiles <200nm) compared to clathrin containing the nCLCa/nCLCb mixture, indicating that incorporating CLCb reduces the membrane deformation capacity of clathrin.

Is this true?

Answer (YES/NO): NO